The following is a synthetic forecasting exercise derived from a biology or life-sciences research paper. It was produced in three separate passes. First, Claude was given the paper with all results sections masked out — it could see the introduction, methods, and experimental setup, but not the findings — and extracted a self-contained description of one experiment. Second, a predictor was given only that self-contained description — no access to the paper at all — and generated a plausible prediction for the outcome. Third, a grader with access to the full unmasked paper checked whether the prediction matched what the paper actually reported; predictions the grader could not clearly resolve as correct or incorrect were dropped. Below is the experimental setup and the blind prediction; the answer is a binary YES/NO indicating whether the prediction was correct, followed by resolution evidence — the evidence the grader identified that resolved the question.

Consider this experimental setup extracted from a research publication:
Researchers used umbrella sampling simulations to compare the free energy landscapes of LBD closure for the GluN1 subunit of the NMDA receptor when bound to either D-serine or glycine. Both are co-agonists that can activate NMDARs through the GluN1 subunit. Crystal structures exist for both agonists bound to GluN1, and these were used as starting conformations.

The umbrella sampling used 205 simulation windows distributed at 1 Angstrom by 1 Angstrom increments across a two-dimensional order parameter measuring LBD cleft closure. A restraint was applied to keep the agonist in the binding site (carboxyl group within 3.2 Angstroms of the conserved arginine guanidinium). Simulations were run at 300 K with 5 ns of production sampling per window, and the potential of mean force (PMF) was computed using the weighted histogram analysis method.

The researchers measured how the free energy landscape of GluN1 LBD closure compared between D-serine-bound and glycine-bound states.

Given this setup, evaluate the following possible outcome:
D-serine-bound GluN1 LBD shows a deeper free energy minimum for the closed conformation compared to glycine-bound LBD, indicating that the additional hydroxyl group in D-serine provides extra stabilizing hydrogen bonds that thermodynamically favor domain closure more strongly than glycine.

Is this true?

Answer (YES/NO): YES